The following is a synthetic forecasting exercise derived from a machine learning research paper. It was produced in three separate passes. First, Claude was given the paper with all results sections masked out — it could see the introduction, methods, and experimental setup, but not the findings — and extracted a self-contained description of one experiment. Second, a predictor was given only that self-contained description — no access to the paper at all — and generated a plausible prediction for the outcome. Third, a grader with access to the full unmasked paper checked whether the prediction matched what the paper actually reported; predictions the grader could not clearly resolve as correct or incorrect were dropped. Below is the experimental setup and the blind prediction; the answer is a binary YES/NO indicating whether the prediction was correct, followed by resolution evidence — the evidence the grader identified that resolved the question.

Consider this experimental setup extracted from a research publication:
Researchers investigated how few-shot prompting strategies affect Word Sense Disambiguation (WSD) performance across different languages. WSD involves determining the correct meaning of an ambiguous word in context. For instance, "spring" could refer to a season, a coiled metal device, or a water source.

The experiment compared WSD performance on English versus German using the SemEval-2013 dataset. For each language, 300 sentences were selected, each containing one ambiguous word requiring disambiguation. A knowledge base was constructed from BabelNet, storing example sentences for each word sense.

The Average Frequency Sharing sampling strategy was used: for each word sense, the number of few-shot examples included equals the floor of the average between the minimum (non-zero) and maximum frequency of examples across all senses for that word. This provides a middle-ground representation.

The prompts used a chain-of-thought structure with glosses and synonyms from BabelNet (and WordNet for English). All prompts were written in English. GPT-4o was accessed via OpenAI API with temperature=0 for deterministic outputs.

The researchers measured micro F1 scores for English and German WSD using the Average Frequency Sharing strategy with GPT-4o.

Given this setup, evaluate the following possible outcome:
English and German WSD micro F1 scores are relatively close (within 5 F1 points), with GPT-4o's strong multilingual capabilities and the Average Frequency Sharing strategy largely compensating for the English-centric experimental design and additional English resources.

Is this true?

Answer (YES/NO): YES